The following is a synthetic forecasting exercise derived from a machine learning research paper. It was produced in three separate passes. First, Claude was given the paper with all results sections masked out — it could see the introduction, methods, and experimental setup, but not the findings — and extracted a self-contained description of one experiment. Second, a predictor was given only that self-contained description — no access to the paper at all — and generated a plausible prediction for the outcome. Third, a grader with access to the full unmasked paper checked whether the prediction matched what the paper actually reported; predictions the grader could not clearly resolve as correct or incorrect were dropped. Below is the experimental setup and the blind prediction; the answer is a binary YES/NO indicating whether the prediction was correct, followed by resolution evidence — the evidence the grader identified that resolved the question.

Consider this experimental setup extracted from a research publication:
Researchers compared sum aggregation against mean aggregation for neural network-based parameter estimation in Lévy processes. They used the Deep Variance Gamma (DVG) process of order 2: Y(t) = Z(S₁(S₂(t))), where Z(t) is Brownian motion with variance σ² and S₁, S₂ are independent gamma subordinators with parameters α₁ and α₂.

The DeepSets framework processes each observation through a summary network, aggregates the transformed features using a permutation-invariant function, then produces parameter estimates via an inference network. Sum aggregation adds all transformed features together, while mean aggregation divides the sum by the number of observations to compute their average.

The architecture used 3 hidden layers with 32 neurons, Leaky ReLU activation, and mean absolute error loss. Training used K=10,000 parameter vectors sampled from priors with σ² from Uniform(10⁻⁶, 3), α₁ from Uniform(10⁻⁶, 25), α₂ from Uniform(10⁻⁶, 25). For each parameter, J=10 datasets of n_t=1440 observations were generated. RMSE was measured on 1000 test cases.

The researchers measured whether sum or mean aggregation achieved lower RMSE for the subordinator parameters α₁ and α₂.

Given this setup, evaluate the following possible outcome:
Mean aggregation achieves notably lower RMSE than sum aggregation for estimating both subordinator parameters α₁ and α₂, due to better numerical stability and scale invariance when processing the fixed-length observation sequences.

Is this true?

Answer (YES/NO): NO